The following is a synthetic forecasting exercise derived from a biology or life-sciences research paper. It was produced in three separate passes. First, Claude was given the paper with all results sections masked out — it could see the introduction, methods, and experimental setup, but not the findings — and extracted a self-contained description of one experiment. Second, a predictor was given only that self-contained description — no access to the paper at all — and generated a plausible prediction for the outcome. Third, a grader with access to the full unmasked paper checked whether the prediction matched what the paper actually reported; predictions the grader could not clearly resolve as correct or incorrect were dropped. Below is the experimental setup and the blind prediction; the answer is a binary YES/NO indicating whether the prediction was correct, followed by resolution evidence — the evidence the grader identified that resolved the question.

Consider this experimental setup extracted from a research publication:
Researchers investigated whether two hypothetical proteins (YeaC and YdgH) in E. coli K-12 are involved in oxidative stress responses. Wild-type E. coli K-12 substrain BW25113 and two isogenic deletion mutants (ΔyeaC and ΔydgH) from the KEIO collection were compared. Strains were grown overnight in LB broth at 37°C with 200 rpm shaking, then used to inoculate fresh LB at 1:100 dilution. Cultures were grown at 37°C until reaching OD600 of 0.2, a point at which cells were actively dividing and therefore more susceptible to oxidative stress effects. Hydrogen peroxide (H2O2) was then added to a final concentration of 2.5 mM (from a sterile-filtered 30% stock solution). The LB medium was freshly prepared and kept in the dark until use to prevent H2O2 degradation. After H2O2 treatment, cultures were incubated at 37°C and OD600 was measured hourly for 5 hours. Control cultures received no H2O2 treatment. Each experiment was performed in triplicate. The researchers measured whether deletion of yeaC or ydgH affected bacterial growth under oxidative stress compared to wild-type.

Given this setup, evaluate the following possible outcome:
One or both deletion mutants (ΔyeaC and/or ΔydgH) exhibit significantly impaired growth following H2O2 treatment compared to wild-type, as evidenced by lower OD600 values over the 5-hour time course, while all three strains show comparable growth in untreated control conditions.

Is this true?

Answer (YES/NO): YES